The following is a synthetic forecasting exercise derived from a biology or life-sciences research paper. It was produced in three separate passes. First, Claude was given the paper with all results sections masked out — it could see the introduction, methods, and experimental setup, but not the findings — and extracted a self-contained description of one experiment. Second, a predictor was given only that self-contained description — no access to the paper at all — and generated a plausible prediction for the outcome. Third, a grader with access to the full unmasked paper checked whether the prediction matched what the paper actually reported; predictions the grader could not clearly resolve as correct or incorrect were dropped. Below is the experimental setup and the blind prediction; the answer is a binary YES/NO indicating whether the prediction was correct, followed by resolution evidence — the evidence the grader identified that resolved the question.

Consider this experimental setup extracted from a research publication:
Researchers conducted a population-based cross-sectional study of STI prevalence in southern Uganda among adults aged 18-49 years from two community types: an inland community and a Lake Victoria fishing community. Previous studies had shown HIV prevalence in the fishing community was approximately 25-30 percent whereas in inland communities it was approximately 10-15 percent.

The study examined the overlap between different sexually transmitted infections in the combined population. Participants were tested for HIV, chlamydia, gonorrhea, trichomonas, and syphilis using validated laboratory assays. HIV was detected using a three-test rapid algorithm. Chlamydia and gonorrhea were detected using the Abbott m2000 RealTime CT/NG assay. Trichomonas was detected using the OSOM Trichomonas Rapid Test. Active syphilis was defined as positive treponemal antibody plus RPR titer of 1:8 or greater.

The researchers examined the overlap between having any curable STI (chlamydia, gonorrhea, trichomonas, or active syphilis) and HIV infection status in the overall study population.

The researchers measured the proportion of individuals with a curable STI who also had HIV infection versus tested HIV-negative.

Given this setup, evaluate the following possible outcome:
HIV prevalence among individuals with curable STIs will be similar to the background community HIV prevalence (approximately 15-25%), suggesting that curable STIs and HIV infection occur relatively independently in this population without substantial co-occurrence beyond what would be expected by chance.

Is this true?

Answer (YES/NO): NO